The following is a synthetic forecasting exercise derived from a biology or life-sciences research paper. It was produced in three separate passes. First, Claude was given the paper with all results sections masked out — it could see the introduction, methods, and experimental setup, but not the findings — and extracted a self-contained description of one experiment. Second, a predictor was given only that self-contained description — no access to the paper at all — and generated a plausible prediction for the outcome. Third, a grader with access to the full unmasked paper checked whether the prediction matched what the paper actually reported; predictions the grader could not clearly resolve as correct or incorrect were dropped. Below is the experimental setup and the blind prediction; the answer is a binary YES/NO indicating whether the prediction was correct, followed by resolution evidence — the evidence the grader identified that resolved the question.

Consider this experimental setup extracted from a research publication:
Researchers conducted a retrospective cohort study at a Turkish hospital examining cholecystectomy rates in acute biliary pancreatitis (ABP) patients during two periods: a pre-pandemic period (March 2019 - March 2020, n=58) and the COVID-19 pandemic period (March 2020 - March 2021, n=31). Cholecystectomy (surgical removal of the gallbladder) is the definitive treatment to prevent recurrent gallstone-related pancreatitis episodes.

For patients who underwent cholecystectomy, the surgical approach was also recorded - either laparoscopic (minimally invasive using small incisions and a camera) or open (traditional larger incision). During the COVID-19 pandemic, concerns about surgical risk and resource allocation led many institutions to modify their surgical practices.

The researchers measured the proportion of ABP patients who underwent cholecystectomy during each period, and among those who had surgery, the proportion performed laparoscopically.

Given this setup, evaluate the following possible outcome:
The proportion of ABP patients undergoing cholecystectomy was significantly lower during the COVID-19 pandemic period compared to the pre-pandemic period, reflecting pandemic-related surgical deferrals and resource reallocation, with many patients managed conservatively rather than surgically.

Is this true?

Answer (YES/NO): NO